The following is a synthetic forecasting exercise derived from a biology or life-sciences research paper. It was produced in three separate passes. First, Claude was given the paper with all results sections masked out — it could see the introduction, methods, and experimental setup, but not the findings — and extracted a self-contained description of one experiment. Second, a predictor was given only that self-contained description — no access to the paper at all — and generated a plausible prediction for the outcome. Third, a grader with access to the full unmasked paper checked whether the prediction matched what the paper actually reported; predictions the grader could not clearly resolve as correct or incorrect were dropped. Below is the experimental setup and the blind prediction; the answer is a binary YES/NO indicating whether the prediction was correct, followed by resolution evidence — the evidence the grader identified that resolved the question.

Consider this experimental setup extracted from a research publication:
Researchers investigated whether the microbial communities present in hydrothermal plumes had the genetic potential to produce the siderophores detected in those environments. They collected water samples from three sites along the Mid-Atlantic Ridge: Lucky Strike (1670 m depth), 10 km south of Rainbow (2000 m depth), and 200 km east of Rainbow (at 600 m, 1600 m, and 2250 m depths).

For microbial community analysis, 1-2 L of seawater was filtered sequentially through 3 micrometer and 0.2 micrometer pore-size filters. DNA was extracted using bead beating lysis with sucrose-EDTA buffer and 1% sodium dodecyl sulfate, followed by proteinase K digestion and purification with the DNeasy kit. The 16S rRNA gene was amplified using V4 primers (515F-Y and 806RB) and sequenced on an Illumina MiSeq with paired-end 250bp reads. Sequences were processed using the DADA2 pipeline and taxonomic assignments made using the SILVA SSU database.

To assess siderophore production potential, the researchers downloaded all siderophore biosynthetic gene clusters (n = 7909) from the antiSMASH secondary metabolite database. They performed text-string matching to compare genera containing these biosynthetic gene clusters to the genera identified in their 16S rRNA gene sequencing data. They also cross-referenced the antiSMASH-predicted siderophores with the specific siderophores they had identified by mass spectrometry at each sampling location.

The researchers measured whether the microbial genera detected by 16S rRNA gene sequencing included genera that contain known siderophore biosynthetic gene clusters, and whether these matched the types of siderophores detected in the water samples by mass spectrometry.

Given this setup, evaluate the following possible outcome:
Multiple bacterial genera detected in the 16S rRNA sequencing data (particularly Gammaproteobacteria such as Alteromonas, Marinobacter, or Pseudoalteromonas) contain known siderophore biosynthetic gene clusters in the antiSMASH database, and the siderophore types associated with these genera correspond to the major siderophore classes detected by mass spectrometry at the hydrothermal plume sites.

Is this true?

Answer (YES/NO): NO